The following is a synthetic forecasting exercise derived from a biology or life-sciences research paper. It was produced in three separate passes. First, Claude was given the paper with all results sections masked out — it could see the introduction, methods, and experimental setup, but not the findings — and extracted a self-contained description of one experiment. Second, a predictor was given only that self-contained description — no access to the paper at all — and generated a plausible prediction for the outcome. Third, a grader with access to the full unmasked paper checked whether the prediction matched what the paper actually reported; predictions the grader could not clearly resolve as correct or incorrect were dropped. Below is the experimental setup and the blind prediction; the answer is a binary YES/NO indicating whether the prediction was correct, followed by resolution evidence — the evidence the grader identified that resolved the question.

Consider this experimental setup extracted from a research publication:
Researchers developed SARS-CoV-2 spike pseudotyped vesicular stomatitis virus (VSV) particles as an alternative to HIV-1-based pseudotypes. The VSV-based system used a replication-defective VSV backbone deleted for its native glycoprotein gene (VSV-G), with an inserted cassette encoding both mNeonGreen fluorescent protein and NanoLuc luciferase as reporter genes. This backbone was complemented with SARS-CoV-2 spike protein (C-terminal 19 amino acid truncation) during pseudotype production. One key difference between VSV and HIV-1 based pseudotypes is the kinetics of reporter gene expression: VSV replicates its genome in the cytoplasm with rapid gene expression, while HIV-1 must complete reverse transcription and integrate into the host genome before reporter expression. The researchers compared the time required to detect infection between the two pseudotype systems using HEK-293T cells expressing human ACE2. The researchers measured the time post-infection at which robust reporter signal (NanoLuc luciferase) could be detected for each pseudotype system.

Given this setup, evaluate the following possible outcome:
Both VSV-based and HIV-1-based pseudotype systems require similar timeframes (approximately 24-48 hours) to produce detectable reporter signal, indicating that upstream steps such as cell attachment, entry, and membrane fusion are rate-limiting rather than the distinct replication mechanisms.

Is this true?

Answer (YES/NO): NO